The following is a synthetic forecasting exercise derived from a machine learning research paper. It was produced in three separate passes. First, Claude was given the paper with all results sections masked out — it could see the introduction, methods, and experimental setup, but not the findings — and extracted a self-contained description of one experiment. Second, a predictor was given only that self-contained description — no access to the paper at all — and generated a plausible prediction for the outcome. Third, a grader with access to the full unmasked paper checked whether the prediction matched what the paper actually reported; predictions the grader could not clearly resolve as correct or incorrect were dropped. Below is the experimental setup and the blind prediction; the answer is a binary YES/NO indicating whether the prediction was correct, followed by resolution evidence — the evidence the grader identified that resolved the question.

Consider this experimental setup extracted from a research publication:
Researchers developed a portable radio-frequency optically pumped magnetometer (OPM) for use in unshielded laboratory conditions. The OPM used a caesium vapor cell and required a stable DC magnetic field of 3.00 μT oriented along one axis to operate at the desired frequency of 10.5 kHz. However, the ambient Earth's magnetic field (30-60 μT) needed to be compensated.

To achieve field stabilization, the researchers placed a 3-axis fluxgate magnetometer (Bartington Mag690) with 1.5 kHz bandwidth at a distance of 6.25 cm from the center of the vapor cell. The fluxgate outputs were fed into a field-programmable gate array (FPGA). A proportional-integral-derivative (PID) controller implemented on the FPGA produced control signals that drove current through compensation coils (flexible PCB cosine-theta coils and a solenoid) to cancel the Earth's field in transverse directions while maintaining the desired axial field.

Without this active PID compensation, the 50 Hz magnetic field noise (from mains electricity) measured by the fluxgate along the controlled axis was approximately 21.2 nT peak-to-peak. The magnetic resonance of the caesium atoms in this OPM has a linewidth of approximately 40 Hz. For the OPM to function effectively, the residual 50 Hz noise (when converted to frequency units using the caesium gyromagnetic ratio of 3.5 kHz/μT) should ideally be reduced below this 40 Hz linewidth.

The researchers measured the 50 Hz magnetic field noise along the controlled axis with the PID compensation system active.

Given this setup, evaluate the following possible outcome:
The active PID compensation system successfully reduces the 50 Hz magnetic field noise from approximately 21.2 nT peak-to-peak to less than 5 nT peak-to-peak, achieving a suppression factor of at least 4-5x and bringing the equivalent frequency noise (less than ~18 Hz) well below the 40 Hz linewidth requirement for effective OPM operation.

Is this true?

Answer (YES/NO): YES